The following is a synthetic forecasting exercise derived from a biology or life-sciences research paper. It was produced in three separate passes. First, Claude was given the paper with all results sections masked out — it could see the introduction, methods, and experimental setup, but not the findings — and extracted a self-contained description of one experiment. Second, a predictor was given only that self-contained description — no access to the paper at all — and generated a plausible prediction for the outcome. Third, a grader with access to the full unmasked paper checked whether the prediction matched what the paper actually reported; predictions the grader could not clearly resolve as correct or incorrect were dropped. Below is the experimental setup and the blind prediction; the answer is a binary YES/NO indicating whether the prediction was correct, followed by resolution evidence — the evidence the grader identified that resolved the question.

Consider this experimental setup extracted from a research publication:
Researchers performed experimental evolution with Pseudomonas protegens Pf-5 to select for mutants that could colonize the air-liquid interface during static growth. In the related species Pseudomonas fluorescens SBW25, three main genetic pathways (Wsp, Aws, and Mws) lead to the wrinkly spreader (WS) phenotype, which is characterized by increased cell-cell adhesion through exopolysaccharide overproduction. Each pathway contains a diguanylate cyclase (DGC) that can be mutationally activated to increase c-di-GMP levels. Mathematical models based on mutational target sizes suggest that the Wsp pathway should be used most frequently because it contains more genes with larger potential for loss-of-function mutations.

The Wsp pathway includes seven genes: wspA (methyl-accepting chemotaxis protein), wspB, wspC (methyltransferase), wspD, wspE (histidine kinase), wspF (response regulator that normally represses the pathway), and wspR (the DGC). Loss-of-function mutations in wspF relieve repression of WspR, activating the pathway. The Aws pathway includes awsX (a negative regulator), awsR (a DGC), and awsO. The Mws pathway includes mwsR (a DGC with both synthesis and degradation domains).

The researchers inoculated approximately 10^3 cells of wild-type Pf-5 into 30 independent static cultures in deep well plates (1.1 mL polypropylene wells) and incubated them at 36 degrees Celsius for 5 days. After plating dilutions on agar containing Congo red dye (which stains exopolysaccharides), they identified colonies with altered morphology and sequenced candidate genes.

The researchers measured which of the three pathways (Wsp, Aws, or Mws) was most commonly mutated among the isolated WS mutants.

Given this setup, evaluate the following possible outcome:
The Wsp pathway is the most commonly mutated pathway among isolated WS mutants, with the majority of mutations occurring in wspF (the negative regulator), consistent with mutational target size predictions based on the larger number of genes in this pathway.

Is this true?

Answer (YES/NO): YES